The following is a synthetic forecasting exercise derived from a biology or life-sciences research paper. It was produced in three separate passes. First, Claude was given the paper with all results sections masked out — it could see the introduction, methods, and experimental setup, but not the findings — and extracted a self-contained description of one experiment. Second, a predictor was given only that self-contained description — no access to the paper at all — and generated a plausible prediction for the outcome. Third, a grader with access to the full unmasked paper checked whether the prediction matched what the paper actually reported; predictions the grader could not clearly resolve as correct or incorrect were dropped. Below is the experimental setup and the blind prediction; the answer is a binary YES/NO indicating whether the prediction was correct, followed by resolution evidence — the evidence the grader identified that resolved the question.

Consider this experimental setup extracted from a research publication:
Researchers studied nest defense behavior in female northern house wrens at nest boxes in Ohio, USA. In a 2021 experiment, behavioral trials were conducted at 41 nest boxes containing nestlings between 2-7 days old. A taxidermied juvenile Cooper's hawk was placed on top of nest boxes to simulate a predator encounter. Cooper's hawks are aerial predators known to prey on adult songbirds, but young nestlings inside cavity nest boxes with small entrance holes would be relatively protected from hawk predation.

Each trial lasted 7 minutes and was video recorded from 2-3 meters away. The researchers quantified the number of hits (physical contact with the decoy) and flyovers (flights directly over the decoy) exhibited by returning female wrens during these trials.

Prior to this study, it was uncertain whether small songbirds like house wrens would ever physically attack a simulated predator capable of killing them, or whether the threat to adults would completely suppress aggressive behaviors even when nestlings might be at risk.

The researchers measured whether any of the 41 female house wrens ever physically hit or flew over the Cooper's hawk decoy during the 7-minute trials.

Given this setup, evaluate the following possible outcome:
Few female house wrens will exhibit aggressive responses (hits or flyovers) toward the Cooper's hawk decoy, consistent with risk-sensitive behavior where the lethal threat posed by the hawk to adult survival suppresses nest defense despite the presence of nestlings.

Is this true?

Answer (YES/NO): NO